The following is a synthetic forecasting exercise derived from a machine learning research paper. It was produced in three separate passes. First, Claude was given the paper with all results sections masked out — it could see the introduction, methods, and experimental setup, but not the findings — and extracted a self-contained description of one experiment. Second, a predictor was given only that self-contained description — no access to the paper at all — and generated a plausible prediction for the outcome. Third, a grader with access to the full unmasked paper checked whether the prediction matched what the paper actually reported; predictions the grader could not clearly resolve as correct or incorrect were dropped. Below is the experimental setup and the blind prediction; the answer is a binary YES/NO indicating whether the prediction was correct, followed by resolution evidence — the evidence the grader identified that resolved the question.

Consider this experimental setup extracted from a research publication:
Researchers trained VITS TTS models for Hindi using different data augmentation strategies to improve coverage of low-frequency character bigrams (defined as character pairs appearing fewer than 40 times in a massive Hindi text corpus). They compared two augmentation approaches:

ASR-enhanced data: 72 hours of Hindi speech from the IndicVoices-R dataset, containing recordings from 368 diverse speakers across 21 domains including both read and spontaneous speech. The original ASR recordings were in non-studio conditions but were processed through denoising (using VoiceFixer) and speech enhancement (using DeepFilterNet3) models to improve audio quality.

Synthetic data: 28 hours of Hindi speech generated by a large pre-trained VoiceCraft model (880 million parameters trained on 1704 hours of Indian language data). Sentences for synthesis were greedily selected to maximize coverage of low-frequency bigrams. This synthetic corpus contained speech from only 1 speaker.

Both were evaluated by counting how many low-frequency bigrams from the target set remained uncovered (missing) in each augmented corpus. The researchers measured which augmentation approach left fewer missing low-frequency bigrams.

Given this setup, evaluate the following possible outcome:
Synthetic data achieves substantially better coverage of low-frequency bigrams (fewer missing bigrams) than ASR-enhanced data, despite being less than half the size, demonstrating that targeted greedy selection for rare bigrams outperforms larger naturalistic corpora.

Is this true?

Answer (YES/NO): YES